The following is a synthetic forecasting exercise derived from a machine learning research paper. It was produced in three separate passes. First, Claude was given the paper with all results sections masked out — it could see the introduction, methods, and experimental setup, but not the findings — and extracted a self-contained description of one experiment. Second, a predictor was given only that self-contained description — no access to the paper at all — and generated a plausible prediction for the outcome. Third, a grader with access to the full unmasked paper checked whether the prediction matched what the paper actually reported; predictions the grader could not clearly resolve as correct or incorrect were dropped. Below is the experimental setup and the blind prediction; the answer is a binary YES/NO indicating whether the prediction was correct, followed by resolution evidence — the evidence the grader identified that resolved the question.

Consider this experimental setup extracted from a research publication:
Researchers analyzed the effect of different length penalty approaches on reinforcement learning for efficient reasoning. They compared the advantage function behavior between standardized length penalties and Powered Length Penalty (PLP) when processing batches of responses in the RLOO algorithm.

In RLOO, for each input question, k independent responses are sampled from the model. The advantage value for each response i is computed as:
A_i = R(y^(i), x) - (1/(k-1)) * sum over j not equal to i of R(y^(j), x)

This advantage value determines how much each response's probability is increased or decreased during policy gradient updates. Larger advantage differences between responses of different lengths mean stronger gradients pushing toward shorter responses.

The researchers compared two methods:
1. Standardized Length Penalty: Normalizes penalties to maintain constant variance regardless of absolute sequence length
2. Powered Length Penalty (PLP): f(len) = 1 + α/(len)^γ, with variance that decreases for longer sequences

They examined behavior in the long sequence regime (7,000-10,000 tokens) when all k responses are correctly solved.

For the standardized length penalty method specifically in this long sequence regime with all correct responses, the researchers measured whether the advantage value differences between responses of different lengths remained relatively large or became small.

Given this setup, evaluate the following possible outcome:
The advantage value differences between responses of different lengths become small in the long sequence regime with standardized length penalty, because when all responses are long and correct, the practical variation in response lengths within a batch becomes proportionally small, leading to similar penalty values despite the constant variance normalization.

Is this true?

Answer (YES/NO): NO